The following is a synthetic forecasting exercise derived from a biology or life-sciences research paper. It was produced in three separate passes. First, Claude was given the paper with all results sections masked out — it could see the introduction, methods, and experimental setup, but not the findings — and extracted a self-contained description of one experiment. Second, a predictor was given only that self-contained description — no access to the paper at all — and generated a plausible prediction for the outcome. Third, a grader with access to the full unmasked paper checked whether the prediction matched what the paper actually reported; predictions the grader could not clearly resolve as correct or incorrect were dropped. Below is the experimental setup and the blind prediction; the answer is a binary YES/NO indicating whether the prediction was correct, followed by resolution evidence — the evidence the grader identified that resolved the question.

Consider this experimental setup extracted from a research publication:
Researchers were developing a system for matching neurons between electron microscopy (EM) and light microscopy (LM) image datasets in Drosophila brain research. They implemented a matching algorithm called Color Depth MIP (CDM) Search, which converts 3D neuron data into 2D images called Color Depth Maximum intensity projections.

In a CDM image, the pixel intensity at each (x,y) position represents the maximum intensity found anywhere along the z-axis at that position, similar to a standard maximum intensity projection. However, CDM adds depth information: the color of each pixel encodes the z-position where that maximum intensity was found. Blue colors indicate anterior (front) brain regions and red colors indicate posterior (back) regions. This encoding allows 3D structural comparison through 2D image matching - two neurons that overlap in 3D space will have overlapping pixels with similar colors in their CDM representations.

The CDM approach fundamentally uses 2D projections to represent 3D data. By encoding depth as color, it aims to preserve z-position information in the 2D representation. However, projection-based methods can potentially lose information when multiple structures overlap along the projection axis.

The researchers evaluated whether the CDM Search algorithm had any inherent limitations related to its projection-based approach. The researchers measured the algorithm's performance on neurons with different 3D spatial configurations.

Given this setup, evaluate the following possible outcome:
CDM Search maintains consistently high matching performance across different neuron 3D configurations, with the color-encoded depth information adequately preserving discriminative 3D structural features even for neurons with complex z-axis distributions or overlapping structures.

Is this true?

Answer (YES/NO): NO